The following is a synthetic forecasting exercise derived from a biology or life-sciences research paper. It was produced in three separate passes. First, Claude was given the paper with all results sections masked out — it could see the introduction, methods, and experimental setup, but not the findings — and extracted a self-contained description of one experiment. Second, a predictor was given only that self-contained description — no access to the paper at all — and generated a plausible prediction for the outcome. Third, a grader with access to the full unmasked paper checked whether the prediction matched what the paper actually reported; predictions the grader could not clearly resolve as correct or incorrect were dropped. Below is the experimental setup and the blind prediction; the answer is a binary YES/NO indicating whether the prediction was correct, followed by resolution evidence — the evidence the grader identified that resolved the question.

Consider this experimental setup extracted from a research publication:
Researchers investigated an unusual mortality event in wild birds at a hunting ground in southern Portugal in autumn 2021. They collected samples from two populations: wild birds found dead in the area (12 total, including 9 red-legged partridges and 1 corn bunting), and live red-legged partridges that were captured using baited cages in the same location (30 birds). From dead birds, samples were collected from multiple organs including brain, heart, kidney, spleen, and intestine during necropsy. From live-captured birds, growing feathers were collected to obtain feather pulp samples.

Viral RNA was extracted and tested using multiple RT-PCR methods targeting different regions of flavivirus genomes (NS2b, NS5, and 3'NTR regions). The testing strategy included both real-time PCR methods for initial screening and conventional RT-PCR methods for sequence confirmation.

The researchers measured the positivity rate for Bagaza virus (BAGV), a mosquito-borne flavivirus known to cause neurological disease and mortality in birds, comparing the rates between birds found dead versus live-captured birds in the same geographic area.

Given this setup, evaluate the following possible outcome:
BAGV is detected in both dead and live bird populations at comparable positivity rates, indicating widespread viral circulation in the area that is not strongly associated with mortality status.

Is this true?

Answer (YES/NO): NO